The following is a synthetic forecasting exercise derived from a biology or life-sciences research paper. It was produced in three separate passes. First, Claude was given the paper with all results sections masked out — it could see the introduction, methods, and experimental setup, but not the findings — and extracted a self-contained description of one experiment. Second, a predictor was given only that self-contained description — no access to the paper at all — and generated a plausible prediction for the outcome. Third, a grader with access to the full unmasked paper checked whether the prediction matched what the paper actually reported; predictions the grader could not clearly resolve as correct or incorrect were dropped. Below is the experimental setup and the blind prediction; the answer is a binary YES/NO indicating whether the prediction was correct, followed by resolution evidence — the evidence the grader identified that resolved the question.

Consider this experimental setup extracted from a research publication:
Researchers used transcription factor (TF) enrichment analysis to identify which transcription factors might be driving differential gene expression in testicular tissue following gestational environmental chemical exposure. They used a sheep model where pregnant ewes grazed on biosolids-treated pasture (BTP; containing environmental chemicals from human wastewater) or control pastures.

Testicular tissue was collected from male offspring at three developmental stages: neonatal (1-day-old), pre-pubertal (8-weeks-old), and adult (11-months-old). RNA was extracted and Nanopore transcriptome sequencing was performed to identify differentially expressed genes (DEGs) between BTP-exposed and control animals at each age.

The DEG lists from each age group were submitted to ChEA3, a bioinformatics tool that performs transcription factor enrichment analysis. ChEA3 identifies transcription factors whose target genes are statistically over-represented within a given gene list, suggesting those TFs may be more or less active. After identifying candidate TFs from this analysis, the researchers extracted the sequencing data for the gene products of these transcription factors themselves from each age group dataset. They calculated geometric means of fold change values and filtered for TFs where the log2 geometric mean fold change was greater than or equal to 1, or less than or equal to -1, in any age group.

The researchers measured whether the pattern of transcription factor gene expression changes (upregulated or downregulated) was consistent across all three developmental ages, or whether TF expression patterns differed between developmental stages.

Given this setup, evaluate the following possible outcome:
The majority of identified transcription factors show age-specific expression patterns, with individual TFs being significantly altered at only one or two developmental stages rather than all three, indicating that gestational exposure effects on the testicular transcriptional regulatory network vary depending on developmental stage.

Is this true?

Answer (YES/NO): YES